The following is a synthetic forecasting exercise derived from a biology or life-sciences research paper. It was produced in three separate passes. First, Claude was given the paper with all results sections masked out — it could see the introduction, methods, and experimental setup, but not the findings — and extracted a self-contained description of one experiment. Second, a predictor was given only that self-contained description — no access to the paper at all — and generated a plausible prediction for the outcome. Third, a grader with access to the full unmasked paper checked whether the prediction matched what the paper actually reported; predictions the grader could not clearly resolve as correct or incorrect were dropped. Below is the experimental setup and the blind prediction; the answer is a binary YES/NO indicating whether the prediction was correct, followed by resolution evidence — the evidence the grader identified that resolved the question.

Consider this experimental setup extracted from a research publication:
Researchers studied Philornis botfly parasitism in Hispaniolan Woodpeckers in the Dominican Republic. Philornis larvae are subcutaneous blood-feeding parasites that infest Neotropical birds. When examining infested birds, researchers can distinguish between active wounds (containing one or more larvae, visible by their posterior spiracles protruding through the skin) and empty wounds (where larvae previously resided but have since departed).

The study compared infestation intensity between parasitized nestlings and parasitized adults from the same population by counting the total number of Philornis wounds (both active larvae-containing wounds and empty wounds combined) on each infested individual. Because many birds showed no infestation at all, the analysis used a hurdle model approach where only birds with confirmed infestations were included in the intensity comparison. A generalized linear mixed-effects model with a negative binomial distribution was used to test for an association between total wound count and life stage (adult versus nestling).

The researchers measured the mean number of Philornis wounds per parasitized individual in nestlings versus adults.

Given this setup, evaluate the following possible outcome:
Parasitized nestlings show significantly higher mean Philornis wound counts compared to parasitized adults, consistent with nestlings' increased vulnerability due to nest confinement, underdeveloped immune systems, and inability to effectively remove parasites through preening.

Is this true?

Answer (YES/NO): YES